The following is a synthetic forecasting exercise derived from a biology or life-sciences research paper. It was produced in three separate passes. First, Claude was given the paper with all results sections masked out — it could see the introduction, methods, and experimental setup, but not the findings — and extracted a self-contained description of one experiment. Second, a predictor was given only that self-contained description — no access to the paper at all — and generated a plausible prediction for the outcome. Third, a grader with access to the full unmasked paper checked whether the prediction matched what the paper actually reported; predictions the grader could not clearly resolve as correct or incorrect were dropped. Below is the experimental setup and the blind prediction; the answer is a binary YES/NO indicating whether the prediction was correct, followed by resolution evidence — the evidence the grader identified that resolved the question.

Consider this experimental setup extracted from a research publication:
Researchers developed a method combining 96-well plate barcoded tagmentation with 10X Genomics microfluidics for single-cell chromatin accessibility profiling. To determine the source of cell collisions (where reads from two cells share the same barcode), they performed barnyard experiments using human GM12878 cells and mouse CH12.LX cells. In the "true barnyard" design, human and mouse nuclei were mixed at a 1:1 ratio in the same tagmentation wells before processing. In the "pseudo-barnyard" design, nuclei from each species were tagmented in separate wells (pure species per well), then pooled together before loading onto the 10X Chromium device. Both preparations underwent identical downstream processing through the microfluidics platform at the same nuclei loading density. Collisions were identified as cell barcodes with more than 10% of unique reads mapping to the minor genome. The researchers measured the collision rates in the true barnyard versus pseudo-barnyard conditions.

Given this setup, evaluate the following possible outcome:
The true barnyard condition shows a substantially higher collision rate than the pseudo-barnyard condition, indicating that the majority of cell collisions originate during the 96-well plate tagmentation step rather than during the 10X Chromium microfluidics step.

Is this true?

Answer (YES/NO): NO